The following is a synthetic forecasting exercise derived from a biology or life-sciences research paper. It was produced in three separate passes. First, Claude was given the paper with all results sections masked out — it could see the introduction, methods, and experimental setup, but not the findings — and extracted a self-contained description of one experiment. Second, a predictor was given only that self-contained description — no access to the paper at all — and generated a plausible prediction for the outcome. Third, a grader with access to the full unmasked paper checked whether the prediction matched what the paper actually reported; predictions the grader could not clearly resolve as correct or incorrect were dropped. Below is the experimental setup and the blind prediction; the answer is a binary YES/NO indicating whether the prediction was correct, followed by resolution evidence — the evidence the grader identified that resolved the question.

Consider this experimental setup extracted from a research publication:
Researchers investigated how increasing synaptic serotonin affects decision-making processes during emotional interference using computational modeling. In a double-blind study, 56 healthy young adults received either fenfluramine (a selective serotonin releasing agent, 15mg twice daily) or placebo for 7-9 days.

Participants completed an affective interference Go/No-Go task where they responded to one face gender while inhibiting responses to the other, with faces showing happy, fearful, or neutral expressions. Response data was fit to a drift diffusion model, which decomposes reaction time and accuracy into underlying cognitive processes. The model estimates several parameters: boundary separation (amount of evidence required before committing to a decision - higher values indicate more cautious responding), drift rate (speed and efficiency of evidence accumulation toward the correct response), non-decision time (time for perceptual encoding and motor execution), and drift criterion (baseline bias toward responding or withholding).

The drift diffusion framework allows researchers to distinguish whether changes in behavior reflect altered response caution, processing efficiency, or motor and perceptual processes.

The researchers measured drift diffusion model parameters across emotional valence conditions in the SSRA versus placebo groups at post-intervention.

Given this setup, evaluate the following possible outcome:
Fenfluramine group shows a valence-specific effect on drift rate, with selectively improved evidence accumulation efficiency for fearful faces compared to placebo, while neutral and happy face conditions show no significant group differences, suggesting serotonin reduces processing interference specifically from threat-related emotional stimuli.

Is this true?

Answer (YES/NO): NO